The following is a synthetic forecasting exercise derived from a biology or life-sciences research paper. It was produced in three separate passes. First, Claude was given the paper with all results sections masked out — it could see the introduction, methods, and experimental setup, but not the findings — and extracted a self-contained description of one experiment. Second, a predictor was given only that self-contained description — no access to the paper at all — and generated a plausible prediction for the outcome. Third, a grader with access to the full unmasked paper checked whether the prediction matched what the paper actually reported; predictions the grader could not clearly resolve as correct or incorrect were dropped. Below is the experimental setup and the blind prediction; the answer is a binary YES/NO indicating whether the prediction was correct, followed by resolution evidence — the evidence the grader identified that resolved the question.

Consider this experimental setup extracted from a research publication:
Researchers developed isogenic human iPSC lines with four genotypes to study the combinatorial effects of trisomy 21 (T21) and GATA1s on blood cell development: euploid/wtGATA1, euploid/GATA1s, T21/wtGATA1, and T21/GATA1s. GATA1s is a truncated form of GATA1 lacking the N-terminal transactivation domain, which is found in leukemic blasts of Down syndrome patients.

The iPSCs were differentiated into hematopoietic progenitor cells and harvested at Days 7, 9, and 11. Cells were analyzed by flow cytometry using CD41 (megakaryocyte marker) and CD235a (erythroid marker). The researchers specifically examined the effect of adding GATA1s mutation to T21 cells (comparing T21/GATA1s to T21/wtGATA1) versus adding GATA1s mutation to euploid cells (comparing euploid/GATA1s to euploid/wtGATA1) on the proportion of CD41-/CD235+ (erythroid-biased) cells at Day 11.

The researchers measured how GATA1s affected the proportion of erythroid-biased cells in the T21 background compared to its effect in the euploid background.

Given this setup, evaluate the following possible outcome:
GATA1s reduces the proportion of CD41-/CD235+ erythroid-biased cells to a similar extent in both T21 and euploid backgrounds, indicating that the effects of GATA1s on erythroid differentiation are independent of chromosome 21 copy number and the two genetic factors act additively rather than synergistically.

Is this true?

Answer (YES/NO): NO